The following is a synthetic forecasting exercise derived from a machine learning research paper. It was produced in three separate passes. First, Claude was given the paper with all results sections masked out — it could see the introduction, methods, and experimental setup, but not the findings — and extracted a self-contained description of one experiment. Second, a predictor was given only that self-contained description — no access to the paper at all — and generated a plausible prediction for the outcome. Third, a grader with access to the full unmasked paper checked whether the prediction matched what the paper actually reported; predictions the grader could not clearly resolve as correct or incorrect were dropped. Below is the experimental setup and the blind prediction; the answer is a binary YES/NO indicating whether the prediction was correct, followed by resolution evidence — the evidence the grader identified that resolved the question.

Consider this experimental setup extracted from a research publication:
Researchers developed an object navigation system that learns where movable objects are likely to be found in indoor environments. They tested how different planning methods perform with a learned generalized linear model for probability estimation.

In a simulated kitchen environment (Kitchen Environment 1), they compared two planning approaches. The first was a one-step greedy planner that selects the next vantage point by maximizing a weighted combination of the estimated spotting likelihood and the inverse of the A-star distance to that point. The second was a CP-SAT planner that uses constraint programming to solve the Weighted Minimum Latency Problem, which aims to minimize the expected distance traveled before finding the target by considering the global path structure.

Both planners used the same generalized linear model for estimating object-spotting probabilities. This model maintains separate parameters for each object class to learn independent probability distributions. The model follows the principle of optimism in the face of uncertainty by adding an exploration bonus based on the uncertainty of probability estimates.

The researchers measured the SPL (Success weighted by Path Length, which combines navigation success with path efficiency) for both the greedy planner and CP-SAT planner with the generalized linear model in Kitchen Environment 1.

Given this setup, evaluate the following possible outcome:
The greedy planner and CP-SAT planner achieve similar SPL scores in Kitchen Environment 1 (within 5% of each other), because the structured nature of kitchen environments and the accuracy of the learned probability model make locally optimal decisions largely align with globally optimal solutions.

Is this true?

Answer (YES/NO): NO